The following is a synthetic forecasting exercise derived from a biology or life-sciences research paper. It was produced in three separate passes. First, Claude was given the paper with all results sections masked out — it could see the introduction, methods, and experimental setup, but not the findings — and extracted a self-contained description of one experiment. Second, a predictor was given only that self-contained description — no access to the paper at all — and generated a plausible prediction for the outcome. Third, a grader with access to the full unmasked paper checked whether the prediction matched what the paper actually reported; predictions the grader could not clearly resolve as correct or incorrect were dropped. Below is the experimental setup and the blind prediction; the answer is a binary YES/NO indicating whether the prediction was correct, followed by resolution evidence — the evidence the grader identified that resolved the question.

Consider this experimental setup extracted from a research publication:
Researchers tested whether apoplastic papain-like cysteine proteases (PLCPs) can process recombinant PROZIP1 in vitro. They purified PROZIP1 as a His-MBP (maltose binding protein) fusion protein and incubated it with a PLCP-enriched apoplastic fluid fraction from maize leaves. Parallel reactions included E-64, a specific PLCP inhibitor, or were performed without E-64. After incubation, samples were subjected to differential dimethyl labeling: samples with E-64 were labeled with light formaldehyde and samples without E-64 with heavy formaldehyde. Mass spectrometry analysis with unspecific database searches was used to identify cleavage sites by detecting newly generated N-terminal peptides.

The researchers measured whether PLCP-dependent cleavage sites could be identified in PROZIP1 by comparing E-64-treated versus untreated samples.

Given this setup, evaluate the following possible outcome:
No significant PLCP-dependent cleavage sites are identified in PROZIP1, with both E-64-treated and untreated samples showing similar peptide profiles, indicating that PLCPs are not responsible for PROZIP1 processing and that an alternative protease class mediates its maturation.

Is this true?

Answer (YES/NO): NO